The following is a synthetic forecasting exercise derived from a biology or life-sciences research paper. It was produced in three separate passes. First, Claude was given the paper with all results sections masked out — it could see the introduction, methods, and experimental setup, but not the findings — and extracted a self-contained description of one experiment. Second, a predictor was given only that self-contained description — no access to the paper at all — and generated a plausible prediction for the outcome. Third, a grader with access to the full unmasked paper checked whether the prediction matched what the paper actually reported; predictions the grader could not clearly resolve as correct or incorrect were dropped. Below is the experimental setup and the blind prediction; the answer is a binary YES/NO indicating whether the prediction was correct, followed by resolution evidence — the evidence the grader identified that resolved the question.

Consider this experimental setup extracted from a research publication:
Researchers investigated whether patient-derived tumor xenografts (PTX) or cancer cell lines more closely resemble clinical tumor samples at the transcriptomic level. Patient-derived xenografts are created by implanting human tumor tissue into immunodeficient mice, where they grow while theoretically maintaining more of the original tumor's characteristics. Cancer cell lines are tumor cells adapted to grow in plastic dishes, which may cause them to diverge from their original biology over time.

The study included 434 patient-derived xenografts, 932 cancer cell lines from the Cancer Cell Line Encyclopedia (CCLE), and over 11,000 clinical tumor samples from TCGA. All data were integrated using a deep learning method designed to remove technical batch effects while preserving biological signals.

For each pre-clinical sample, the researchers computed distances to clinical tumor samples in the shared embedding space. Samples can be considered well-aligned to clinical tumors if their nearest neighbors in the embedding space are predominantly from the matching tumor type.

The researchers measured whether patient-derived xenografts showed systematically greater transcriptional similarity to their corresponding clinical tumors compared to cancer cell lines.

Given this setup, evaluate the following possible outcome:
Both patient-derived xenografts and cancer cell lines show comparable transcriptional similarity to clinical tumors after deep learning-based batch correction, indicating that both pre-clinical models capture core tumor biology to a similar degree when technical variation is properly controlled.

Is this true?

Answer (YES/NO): NO